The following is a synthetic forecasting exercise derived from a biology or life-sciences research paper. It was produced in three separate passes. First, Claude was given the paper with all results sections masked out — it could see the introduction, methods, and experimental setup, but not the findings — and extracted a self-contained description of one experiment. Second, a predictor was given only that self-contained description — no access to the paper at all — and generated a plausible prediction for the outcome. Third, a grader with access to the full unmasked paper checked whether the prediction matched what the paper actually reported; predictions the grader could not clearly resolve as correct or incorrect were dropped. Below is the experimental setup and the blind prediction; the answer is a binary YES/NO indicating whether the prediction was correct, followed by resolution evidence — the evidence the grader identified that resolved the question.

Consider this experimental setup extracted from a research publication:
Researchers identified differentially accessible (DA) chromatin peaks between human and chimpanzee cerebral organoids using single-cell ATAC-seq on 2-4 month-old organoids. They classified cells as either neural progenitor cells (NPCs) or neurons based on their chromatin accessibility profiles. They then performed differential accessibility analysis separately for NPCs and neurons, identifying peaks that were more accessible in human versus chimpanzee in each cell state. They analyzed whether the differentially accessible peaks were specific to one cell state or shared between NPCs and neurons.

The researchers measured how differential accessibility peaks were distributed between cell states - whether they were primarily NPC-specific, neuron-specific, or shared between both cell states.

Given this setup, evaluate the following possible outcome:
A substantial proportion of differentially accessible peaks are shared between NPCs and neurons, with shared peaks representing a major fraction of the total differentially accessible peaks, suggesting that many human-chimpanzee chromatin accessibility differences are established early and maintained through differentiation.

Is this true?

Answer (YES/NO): NO